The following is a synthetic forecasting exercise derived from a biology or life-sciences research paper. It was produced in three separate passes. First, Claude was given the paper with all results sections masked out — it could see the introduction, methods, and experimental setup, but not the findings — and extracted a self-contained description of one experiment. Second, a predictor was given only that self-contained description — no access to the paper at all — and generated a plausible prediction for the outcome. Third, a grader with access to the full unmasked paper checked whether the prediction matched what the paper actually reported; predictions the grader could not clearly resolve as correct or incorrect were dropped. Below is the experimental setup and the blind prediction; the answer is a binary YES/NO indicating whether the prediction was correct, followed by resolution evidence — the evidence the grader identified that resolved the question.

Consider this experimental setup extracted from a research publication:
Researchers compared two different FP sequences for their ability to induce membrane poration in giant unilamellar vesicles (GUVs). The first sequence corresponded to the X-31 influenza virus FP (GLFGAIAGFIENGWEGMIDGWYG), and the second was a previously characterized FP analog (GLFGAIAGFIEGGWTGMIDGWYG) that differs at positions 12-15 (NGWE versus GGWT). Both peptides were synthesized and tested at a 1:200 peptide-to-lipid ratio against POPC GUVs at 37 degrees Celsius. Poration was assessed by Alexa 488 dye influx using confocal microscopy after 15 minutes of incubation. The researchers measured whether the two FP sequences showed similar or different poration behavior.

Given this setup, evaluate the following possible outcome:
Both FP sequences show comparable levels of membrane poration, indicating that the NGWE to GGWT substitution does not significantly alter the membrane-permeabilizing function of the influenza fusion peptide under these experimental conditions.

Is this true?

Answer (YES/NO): YES